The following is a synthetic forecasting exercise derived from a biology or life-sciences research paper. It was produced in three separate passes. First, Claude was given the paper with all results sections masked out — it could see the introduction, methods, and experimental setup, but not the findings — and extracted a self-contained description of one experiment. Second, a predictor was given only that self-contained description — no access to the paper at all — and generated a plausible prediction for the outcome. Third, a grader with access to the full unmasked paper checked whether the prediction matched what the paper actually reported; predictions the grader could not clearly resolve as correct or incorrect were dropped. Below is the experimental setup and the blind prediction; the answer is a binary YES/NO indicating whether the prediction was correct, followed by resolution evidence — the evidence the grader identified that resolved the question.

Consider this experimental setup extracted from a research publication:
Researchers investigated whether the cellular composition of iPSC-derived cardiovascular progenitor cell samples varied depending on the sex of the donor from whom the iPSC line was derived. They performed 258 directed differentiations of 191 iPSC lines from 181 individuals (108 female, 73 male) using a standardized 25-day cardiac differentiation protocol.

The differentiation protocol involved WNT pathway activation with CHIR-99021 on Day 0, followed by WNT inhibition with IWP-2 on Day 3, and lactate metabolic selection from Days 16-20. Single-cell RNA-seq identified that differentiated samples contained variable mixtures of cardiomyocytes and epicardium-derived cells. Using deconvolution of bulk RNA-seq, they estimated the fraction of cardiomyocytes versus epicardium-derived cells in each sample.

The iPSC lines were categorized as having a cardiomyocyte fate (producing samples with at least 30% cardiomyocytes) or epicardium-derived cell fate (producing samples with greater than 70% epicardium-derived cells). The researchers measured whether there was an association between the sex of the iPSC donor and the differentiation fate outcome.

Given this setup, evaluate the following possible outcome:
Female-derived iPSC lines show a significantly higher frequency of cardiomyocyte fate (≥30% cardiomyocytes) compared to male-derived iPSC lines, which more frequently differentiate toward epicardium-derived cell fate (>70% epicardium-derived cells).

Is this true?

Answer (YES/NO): YES